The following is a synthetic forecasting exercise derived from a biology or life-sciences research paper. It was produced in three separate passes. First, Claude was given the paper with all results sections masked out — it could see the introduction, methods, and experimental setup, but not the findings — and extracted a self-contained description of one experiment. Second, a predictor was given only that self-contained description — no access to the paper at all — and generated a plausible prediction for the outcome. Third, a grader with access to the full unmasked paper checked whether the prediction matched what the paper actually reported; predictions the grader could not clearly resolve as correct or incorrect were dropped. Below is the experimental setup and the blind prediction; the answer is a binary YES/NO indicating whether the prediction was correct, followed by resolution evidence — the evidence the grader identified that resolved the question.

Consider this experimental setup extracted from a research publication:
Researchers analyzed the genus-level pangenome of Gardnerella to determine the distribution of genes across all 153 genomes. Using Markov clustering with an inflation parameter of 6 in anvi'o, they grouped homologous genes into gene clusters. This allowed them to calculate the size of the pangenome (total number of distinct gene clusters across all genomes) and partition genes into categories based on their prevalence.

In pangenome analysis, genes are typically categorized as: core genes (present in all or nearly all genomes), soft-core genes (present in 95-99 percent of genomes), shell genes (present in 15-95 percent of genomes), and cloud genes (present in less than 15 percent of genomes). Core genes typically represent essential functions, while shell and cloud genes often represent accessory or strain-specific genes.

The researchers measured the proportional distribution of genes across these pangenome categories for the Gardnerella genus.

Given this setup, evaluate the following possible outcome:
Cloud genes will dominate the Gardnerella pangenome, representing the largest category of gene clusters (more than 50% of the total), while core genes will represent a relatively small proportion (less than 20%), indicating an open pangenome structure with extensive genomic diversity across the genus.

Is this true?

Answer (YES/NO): NO